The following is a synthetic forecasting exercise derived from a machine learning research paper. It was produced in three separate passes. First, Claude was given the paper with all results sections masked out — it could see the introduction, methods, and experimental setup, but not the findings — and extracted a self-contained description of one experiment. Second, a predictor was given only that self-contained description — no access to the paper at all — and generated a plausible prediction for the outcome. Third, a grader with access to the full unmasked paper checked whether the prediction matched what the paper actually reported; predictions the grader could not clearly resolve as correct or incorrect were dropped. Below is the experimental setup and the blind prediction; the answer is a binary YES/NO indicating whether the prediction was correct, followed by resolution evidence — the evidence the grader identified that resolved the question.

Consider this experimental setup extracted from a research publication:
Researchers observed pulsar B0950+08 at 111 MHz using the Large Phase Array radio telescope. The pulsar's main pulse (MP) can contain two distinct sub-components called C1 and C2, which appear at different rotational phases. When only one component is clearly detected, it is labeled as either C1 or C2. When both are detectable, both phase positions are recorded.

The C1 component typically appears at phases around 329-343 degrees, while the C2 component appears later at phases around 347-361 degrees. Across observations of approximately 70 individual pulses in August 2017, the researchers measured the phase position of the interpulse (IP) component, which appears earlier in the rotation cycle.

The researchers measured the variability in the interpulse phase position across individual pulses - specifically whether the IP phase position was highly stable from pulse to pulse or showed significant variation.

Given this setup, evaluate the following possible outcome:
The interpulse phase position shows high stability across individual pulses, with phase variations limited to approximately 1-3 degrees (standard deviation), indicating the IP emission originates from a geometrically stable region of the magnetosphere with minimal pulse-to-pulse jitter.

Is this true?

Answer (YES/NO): NO